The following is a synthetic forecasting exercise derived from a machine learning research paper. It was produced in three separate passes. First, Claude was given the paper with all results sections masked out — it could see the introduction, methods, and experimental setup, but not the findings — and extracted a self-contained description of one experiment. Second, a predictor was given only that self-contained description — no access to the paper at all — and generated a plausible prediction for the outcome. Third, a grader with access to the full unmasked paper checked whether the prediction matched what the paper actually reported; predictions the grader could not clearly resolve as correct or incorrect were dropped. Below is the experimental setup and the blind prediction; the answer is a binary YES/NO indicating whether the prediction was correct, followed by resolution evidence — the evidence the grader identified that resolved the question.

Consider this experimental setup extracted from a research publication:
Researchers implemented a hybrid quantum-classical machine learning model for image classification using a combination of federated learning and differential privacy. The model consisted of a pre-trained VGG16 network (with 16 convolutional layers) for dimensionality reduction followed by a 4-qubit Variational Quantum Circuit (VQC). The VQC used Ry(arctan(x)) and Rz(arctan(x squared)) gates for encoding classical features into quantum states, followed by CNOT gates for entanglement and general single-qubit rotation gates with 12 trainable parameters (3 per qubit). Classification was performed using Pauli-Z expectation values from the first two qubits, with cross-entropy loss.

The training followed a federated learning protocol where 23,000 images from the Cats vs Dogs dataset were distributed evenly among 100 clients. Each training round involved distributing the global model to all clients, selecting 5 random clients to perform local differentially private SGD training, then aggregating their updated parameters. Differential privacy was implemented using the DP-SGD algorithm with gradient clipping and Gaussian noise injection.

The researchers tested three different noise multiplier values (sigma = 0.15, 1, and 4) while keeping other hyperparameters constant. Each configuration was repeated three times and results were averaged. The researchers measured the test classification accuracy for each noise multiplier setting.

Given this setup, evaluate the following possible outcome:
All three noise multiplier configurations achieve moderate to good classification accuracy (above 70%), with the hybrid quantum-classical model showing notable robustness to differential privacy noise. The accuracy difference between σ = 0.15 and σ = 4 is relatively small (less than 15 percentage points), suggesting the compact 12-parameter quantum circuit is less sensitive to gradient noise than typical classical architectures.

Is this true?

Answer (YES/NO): YES